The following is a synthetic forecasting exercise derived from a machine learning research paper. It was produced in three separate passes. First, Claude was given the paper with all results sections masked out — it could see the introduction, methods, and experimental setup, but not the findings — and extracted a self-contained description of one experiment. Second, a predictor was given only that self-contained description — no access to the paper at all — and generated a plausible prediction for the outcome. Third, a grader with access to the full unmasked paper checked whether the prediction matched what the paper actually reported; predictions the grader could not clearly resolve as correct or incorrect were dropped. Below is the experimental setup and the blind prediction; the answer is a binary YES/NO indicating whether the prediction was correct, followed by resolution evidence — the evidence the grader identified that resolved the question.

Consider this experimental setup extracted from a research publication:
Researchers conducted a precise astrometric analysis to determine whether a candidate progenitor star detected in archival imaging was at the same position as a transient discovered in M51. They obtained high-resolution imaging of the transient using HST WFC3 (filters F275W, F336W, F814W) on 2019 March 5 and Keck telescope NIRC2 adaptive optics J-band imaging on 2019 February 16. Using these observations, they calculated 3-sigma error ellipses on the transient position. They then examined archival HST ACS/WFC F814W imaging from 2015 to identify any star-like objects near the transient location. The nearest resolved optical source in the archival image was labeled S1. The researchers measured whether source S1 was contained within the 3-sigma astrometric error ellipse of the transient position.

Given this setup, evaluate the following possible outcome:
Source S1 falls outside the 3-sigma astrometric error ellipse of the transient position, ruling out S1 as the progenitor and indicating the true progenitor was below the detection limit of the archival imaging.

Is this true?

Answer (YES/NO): YES